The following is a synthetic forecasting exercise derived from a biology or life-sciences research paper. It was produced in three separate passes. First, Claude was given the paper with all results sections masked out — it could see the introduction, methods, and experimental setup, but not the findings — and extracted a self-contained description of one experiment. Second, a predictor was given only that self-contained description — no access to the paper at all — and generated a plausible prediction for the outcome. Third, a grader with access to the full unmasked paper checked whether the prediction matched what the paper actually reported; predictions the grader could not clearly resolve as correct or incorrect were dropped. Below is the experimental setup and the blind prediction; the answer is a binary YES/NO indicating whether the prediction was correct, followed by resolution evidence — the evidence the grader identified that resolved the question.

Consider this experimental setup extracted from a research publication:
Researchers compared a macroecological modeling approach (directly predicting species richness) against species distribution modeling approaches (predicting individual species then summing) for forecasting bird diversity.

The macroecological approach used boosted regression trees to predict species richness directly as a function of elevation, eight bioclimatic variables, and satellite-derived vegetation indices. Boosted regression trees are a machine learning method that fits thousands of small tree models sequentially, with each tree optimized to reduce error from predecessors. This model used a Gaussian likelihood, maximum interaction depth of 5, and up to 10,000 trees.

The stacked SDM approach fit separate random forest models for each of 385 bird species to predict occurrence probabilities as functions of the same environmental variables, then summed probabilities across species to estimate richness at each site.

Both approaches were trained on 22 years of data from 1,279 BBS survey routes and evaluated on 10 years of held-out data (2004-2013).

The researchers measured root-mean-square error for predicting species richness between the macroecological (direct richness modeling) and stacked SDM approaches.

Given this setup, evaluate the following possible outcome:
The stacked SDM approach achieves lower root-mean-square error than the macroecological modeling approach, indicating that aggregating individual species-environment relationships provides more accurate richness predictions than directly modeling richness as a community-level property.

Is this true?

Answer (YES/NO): NO